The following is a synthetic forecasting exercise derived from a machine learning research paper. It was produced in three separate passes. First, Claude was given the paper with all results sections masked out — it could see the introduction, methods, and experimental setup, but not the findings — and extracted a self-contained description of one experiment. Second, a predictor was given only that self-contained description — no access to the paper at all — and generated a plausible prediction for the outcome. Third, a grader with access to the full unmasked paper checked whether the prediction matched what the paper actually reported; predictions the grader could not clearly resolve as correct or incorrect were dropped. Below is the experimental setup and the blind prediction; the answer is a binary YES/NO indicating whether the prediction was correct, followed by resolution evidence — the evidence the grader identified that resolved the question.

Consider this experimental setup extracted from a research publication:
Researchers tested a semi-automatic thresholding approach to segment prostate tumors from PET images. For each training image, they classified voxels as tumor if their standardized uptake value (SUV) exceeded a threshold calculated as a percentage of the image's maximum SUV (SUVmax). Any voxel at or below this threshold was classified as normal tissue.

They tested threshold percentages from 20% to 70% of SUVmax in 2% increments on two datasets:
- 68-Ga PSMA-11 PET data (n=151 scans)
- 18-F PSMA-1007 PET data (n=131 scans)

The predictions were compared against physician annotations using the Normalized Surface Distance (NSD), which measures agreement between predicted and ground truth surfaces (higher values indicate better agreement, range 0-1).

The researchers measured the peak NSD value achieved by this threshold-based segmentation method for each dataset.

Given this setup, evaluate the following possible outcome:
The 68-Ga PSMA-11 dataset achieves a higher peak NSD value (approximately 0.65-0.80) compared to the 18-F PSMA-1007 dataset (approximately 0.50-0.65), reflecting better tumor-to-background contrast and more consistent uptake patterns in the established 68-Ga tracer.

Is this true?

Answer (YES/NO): NO